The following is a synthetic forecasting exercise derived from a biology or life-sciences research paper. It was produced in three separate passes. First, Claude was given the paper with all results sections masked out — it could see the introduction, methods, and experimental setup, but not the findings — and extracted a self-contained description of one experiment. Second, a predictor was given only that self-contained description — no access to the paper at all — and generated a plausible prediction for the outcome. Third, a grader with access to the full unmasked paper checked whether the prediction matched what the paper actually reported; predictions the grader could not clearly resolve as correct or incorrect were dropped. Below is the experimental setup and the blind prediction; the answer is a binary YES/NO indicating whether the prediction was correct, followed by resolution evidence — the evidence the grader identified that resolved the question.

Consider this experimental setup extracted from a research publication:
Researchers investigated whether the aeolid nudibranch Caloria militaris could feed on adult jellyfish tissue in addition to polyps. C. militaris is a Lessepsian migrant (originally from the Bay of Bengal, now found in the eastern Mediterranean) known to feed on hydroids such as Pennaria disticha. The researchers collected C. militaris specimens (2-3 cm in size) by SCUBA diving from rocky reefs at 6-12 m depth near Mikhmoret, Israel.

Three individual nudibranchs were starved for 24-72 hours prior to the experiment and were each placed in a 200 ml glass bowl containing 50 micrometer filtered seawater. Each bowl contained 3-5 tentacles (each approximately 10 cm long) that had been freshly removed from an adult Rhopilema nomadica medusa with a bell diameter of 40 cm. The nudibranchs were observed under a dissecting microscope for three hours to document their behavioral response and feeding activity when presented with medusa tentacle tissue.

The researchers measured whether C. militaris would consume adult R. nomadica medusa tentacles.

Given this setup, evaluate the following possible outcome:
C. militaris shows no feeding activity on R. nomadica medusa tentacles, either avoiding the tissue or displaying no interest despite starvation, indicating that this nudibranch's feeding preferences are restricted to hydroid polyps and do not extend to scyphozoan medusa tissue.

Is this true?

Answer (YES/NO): NO